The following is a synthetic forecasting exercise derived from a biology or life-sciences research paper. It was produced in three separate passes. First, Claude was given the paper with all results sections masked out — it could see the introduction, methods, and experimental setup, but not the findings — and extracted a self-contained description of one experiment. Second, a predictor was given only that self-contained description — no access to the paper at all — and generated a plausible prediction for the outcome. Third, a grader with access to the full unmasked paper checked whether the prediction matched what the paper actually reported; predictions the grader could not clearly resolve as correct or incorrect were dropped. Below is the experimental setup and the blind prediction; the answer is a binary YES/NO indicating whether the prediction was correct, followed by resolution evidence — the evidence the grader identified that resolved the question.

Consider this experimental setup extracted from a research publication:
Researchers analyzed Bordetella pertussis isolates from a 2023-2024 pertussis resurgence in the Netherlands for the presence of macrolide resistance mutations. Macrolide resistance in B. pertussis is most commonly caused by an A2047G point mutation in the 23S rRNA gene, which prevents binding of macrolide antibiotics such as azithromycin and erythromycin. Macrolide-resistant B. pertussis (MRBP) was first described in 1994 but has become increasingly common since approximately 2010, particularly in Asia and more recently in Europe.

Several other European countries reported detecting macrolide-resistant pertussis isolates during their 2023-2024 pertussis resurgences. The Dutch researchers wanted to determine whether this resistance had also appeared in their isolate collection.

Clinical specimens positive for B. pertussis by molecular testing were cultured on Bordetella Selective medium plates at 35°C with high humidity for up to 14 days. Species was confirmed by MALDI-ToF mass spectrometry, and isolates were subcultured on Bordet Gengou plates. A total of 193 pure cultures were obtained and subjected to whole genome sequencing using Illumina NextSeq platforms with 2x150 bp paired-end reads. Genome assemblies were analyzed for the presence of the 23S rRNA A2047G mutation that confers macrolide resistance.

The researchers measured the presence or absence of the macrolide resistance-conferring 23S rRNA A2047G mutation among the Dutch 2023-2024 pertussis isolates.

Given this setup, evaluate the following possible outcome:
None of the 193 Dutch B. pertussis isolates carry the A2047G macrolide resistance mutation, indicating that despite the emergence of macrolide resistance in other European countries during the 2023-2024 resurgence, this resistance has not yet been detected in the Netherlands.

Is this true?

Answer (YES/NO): YES